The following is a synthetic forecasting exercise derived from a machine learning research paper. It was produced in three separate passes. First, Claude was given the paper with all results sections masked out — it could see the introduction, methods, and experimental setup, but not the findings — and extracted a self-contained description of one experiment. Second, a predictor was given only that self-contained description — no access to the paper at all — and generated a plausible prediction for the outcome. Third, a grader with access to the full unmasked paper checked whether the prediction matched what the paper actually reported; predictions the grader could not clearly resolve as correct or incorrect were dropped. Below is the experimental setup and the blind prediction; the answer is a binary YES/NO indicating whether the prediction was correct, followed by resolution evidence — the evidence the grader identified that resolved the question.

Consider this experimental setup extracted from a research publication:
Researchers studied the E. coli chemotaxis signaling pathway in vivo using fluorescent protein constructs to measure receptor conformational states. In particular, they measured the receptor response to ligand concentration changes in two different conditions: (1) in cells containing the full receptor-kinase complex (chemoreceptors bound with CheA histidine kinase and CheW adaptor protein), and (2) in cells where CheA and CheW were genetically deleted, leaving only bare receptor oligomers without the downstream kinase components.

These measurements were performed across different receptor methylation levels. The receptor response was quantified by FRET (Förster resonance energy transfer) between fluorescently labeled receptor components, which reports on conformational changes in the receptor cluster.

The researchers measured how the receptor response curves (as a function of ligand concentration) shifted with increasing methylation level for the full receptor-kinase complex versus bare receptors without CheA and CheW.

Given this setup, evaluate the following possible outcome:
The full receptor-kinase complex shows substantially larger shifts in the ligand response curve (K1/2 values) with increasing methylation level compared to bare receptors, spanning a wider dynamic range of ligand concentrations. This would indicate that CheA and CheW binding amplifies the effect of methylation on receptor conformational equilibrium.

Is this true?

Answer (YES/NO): NO